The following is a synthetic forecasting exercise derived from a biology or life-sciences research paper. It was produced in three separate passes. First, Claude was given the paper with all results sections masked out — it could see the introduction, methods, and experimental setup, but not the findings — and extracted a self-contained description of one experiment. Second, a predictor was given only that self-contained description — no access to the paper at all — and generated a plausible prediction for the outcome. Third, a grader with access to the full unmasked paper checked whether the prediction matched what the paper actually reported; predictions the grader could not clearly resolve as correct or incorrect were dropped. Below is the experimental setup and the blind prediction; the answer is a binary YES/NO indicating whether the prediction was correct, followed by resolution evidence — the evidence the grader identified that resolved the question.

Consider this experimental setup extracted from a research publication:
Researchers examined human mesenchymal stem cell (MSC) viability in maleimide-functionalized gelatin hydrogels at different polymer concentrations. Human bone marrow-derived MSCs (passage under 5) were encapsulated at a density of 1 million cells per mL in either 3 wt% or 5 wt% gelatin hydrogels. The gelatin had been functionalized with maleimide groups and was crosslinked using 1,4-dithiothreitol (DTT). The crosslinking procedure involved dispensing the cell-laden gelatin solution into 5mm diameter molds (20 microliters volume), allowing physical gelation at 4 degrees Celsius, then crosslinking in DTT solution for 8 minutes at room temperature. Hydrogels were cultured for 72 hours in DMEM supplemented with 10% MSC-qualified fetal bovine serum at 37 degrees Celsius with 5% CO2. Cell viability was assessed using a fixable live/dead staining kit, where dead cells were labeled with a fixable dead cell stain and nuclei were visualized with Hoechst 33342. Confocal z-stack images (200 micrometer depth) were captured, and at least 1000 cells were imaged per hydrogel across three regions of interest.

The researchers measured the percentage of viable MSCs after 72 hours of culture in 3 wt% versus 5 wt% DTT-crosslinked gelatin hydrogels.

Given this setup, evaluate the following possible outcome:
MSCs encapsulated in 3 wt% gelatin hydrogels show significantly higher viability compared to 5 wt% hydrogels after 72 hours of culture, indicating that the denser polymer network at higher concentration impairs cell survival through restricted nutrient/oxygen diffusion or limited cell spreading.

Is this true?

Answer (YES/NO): NO